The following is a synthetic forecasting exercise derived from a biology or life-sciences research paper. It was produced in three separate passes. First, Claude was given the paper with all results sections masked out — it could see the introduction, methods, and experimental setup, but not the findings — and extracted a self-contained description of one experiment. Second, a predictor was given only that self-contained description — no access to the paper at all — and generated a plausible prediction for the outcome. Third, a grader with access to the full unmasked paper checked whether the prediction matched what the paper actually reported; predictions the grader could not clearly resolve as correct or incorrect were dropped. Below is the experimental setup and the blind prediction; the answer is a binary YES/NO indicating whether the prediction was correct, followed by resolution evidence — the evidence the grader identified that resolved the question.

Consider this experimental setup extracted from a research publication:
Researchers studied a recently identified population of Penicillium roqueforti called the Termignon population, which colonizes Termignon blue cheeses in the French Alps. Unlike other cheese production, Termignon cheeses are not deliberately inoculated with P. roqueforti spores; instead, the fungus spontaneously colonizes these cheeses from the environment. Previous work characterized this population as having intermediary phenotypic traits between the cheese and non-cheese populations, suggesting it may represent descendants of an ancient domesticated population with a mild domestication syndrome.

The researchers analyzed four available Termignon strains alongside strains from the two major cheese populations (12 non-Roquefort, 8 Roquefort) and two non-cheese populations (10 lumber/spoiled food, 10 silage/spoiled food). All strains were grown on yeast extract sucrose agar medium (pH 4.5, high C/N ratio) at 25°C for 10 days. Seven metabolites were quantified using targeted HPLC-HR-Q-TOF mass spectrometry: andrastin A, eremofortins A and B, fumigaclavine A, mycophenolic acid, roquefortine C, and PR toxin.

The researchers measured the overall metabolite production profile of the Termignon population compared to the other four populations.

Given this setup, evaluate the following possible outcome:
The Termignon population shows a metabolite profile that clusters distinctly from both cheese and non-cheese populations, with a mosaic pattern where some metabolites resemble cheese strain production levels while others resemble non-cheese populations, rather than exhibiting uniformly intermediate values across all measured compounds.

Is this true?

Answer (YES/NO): NO